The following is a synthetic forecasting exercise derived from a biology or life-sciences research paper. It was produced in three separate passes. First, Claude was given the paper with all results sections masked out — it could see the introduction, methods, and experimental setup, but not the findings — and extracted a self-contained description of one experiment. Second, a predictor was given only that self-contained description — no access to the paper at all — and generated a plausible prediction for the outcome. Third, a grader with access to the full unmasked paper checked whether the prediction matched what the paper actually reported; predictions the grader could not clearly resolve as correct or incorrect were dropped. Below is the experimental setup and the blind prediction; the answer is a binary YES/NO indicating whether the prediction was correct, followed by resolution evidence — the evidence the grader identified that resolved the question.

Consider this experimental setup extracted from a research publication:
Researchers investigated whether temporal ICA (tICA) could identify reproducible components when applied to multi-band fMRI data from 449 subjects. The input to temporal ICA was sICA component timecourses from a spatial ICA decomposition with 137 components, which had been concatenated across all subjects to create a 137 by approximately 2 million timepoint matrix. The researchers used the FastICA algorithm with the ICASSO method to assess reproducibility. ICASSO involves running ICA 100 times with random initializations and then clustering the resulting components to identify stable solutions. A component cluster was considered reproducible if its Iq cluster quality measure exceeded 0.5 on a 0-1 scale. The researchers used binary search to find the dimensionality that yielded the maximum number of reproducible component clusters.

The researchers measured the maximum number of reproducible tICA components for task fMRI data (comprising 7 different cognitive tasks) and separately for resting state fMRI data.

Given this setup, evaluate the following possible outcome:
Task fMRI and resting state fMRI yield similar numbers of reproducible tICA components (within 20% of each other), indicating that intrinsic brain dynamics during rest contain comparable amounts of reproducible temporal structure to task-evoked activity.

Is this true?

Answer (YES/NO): YES